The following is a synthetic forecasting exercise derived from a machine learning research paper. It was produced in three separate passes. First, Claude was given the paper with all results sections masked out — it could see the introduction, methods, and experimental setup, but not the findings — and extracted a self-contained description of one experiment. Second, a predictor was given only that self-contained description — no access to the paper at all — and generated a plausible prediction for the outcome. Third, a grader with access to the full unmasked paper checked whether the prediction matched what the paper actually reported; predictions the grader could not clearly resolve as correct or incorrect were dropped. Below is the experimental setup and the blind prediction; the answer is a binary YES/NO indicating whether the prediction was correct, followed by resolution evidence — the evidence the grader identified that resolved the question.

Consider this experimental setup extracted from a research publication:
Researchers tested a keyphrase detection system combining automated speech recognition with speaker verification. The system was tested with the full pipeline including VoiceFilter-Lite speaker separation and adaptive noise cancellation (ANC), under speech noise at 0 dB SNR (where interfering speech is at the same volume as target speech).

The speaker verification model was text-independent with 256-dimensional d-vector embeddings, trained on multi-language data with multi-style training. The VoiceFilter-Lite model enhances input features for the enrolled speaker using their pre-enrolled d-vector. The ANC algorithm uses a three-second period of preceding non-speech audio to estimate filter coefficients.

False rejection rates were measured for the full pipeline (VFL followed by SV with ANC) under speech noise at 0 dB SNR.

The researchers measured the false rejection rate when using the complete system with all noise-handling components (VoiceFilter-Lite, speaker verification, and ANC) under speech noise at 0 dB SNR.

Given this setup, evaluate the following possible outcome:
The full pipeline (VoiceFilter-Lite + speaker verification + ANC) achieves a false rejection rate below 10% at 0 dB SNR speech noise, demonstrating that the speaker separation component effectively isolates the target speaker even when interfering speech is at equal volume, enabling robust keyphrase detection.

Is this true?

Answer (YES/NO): NO